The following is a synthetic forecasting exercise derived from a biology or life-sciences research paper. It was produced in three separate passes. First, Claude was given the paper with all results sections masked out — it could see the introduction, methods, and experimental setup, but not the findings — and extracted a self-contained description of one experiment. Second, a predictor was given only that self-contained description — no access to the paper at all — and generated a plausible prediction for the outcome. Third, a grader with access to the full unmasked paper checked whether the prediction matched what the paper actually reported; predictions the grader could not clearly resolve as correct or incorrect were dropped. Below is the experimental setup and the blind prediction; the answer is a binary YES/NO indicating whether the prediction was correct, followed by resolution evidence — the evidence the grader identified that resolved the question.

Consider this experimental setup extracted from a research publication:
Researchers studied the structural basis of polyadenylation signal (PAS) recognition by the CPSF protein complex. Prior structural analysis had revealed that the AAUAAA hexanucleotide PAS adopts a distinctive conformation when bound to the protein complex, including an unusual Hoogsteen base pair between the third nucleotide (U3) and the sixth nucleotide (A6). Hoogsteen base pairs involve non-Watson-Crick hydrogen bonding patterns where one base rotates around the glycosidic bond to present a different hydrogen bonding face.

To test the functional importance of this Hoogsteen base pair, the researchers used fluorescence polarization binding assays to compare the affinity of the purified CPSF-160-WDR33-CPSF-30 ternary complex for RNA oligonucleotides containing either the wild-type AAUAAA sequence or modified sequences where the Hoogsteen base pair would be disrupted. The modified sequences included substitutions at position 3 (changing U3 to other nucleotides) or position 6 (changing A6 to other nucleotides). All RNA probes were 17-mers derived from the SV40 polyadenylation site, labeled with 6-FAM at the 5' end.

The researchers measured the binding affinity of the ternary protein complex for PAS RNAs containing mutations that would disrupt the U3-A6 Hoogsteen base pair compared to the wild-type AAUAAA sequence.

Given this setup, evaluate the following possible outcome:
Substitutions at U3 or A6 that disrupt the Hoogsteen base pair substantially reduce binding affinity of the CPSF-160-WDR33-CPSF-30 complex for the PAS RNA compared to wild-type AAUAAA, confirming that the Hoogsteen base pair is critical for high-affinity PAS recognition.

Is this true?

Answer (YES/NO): YES